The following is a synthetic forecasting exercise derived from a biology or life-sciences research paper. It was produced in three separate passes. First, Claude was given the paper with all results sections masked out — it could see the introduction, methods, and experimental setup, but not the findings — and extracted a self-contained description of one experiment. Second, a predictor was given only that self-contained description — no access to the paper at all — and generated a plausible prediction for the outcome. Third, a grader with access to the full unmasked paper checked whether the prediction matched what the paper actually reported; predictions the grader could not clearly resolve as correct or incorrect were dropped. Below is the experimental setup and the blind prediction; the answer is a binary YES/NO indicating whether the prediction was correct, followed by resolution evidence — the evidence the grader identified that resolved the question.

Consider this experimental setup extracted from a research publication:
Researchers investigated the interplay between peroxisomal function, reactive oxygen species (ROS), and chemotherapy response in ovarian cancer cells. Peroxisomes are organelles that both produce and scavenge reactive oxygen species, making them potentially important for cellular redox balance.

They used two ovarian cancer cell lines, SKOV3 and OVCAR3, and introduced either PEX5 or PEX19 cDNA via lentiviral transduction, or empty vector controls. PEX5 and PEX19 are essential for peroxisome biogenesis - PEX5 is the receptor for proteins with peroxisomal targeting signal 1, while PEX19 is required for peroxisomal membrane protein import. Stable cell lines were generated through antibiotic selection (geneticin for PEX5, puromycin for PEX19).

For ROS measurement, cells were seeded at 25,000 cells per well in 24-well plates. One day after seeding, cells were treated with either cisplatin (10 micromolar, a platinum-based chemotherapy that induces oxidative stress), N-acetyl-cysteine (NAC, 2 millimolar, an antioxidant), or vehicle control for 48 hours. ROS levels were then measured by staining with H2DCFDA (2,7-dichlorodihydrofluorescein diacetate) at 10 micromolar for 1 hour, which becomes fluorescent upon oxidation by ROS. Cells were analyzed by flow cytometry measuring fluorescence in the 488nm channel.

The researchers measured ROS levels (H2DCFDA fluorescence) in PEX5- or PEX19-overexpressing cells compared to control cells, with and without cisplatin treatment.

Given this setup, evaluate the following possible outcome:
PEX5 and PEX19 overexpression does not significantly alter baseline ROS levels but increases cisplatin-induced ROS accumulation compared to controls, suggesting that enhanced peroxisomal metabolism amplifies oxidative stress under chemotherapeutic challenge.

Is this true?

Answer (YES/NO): NO